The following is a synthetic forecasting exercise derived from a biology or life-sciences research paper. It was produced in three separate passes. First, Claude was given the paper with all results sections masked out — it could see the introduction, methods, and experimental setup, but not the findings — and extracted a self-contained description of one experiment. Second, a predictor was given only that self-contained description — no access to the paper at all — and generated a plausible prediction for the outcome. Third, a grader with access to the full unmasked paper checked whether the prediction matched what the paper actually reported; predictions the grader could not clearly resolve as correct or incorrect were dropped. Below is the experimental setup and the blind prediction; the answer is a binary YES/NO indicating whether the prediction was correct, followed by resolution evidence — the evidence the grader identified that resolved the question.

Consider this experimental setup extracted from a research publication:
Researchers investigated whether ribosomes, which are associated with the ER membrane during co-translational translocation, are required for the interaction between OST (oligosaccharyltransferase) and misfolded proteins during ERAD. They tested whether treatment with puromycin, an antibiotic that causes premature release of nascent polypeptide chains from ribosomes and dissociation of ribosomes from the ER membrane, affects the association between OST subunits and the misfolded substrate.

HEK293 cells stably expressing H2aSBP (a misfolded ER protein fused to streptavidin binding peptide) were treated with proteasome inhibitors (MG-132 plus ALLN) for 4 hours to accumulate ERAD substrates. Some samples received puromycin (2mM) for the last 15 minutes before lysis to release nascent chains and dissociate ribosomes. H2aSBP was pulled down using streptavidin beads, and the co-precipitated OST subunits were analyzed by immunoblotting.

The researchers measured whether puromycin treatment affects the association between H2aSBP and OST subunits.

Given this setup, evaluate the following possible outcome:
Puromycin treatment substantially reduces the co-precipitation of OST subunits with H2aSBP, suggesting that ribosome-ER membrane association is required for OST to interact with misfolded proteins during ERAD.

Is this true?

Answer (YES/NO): NO